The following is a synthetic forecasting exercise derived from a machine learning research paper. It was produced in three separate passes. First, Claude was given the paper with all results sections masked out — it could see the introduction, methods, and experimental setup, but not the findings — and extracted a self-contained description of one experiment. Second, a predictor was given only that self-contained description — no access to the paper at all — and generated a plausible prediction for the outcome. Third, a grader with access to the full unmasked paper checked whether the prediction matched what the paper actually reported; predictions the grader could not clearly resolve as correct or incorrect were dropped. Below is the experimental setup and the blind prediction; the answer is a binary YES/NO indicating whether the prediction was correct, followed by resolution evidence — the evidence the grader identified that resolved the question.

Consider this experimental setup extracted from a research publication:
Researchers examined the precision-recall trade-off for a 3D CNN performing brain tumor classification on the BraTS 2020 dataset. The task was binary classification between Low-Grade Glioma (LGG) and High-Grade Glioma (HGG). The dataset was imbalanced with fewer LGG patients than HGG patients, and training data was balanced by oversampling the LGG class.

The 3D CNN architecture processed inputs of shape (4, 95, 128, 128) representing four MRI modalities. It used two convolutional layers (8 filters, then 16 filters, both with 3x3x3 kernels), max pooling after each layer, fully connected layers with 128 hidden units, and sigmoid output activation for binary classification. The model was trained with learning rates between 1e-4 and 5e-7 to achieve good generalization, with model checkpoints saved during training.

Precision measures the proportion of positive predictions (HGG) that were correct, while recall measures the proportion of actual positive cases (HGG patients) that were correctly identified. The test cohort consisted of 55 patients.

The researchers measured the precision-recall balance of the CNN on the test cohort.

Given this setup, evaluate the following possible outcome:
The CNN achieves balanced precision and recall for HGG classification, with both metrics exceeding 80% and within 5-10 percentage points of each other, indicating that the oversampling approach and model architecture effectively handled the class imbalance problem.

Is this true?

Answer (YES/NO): YES